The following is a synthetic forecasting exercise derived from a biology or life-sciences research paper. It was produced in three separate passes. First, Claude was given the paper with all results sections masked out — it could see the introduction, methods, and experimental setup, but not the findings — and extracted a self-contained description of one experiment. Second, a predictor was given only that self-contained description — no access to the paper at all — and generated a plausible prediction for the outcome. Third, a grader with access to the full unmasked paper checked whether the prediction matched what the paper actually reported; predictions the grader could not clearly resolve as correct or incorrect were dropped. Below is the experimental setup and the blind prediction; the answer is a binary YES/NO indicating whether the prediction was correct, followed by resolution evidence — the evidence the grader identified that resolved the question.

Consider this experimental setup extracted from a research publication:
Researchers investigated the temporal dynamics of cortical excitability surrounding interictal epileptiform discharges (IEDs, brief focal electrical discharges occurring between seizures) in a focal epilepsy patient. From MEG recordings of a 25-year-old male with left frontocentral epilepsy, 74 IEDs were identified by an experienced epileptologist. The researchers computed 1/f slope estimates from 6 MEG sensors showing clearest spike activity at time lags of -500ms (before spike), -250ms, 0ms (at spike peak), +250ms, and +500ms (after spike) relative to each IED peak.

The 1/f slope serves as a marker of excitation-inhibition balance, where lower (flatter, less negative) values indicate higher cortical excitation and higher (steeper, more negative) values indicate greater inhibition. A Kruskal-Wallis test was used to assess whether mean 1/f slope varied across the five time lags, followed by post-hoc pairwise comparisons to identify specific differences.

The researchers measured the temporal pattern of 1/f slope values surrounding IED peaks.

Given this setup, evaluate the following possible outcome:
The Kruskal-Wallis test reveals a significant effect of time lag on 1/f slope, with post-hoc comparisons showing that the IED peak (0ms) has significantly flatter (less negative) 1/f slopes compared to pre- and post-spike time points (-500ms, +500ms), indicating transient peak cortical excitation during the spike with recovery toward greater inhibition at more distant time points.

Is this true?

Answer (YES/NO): YES